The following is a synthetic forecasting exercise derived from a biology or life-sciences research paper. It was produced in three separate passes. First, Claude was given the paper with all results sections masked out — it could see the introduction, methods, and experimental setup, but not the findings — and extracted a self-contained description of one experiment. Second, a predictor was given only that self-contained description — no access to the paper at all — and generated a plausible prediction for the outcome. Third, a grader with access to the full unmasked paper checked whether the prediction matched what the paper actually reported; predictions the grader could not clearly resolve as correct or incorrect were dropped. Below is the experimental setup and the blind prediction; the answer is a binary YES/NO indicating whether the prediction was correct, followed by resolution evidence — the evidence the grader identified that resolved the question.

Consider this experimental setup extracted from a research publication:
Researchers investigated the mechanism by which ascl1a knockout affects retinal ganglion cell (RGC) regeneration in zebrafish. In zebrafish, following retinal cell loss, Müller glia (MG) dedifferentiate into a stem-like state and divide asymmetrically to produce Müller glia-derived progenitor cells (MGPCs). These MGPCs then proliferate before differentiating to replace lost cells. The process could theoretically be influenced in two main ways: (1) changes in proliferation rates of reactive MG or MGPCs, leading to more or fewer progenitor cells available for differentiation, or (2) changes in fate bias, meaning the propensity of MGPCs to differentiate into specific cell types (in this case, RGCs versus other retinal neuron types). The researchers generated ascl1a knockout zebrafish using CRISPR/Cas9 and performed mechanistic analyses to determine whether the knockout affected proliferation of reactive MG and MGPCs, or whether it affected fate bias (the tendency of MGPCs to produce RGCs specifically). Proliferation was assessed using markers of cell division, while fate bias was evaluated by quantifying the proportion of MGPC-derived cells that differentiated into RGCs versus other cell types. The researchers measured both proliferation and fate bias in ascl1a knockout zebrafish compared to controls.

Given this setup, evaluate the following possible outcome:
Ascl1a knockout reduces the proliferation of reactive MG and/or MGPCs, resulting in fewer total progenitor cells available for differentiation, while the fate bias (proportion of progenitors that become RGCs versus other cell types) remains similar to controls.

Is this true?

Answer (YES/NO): NO